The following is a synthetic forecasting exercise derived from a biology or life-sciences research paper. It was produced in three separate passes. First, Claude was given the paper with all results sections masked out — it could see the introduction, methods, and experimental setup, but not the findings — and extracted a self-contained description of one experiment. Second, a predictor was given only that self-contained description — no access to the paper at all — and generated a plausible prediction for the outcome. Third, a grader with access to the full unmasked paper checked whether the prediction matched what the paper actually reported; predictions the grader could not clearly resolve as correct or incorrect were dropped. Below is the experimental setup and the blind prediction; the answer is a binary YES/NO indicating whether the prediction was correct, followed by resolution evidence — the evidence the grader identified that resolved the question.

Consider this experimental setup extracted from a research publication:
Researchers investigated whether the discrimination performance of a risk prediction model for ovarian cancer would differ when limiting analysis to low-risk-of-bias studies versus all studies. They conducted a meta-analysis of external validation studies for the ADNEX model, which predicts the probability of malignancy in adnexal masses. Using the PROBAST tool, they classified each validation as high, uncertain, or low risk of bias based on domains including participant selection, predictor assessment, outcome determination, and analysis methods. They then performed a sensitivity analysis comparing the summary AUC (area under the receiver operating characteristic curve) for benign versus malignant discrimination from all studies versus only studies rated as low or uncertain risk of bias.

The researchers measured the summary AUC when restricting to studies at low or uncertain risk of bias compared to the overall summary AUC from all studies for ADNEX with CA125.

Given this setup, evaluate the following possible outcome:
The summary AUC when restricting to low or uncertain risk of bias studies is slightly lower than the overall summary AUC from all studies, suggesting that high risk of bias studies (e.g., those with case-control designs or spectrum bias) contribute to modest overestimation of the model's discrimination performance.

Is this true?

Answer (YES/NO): NO